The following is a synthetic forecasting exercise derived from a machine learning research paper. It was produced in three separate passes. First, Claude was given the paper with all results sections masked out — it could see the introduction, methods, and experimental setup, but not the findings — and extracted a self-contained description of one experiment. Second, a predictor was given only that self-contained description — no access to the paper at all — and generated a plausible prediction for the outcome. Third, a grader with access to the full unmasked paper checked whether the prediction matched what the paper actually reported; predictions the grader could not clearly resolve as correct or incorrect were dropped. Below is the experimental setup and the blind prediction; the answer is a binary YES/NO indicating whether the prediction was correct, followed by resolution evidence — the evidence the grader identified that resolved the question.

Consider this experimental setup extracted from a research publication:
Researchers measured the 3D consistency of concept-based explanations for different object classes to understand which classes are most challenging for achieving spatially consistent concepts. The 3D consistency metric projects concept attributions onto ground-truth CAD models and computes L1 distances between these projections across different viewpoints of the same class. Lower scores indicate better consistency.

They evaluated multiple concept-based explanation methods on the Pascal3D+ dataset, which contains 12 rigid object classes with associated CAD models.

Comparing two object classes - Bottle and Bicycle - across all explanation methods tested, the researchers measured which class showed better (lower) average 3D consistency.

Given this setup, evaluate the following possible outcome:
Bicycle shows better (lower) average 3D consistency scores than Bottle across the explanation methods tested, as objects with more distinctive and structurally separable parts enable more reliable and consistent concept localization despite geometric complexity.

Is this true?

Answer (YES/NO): NO